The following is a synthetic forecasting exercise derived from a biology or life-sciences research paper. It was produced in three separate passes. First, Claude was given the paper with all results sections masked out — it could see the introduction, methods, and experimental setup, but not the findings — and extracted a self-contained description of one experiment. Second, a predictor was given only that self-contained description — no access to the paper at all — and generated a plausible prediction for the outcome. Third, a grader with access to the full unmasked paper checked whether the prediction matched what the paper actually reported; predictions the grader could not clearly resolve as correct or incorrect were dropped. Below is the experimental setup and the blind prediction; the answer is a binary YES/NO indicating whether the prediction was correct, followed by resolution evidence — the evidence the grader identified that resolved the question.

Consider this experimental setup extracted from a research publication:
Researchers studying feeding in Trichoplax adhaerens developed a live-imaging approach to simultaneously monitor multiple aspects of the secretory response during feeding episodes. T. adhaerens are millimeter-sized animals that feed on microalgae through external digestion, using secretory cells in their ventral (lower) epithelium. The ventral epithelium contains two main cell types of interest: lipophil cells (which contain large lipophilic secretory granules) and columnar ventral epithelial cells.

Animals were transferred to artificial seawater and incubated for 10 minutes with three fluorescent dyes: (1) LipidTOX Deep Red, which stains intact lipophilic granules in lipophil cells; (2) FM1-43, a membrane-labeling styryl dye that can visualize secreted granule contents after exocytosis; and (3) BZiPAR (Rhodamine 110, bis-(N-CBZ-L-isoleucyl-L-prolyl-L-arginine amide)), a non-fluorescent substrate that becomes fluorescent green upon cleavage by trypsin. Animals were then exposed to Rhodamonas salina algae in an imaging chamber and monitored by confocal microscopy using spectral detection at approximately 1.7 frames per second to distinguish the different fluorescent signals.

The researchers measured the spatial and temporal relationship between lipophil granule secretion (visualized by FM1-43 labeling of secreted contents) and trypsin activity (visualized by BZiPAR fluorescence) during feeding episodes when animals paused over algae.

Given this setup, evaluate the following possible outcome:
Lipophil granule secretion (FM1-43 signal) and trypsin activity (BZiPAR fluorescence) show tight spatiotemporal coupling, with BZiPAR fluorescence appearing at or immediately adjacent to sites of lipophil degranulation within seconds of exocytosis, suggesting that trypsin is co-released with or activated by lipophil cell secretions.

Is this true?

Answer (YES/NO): NO